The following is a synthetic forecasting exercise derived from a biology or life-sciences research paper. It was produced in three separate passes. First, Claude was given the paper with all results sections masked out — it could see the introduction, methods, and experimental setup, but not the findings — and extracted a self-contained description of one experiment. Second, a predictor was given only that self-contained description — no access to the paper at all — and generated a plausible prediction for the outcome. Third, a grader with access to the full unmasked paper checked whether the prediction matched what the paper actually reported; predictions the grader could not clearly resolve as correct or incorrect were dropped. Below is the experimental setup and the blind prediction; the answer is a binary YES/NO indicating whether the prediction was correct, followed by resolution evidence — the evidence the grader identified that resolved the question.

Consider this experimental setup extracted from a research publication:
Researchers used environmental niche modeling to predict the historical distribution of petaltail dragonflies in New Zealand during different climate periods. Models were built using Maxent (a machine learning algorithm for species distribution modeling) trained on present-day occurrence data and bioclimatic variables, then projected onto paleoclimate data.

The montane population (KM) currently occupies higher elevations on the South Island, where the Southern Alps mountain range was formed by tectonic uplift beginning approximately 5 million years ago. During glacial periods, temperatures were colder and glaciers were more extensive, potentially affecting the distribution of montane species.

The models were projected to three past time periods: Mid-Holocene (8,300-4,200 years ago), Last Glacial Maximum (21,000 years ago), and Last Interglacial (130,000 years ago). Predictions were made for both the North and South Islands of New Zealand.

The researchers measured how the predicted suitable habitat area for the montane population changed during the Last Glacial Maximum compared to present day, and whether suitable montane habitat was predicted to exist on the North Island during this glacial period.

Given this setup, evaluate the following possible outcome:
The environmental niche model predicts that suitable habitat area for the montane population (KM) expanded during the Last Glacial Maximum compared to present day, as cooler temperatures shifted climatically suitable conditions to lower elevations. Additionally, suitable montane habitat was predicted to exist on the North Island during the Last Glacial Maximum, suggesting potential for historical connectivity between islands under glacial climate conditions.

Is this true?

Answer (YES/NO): NO